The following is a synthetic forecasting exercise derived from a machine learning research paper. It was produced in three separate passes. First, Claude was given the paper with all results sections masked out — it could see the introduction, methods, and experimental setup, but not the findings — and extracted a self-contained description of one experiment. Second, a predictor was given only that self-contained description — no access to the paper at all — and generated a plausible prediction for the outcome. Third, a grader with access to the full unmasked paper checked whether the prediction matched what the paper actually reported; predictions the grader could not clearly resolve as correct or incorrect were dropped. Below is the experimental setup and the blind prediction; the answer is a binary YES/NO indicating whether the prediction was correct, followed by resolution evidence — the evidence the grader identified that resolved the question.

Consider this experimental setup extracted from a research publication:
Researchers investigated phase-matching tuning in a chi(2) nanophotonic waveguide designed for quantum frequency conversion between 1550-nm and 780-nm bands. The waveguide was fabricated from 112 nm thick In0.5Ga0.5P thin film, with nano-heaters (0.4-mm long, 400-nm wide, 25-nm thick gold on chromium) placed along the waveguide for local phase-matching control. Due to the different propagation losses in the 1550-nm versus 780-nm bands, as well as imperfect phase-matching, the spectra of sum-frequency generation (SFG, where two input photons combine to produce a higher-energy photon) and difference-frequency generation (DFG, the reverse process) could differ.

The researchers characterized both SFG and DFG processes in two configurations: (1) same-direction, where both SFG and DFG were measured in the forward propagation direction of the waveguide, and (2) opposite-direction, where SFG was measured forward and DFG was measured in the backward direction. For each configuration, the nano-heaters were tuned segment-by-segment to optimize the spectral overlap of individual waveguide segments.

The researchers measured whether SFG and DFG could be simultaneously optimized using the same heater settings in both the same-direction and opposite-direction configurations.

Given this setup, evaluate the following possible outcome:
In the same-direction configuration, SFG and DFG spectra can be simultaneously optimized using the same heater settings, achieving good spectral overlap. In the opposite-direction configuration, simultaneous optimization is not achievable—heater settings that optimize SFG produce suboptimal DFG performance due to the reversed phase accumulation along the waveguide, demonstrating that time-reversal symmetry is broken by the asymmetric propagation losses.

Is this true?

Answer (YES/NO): NO